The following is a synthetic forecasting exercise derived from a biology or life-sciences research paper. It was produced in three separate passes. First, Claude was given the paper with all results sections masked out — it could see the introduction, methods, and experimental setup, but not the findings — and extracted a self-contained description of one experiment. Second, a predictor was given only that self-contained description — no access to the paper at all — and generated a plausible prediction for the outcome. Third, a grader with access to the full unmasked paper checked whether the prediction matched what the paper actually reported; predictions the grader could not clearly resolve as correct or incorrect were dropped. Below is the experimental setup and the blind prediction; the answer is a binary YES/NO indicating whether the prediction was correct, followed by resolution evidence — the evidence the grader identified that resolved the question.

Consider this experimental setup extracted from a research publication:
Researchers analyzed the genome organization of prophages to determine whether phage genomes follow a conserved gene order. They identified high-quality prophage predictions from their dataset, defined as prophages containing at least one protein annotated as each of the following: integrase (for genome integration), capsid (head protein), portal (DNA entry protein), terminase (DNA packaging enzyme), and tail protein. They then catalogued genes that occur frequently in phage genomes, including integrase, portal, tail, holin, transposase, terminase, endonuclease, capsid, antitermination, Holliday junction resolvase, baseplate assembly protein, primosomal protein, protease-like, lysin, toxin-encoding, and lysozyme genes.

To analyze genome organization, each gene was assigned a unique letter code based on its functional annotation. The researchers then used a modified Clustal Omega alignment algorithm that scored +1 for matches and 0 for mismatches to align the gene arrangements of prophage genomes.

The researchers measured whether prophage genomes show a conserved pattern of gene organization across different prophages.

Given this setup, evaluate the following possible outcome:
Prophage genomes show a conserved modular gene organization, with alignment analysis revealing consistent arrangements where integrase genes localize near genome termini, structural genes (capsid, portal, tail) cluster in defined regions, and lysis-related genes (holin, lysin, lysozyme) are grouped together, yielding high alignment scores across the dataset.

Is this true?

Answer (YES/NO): YES